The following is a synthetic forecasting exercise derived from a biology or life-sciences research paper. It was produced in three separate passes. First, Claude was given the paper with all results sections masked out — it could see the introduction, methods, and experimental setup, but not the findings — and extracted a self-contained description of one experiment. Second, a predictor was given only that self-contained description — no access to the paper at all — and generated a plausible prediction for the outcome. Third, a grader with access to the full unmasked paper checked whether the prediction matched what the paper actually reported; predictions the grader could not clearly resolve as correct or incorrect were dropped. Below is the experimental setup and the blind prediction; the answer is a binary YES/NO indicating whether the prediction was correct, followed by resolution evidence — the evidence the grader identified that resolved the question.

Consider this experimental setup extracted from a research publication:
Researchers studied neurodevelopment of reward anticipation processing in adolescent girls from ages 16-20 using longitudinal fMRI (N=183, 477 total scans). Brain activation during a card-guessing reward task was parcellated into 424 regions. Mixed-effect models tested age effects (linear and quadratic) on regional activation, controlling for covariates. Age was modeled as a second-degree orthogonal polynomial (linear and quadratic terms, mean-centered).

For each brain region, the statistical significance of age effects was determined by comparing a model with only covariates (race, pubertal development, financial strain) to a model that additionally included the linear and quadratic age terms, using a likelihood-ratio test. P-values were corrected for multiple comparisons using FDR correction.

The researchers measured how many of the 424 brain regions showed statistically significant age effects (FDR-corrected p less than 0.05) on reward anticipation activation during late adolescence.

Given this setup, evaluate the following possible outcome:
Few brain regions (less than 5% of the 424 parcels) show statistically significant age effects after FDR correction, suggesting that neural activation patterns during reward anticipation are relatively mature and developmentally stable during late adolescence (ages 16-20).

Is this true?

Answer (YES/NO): NO